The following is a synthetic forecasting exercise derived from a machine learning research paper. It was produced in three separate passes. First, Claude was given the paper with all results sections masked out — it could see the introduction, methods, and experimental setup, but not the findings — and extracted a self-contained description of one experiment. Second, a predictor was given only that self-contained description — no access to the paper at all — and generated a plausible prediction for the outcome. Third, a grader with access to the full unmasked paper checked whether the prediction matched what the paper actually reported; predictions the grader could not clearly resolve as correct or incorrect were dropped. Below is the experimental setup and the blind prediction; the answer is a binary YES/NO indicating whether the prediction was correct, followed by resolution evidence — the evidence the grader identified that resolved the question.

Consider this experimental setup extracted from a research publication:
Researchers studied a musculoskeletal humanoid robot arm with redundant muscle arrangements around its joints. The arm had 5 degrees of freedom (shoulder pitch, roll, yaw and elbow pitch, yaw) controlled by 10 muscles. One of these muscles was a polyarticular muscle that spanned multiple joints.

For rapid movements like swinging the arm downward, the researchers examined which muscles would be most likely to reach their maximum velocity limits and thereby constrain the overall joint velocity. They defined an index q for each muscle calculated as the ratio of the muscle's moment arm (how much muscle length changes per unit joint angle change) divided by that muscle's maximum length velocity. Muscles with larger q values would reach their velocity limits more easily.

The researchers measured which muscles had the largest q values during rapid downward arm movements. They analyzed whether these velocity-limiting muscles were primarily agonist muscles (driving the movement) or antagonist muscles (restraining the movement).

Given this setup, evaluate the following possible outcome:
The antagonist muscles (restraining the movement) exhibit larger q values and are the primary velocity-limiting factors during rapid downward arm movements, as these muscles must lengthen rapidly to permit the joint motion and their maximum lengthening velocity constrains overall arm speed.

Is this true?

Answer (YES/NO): YES